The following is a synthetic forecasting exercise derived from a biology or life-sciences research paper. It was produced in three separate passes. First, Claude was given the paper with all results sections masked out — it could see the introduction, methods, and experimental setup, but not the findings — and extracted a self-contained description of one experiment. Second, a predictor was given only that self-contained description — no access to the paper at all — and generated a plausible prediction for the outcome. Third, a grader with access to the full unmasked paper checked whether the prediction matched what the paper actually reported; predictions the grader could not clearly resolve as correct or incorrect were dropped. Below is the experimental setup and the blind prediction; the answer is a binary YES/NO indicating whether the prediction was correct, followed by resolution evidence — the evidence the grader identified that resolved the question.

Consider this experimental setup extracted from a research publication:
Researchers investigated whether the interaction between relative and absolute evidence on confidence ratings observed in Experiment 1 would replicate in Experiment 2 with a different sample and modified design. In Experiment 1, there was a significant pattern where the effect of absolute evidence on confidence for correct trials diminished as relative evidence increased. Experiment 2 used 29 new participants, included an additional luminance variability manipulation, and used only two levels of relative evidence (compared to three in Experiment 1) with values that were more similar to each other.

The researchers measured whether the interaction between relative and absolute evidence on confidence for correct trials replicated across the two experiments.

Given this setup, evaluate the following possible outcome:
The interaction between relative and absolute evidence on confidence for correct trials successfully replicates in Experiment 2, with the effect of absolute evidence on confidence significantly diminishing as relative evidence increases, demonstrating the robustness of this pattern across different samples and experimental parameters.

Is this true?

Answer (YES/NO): YES